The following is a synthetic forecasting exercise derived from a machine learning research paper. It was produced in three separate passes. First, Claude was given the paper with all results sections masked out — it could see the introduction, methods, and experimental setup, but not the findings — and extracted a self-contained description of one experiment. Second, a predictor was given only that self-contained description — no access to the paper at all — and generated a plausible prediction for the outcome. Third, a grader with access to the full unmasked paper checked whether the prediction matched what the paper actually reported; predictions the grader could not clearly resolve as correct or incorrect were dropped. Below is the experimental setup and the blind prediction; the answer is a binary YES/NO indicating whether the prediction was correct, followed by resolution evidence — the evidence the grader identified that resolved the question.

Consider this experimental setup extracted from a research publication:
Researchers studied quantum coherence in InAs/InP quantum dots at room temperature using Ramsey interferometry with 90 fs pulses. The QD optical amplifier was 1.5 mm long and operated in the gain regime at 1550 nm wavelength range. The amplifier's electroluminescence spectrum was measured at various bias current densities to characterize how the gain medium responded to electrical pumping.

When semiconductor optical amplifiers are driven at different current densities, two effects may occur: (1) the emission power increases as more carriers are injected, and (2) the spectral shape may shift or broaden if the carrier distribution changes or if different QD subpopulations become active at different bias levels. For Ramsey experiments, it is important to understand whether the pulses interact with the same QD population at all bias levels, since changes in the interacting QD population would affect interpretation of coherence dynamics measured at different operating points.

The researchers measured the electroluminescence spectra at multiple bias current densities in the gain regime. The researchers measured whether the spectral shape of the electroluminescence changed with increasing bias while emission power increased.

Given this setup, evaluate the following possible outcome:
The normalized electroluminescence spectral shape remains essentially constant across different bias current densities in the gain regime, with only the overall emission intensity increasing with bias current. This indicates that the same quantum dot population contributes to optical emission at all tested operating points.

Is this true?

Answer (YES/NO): YES